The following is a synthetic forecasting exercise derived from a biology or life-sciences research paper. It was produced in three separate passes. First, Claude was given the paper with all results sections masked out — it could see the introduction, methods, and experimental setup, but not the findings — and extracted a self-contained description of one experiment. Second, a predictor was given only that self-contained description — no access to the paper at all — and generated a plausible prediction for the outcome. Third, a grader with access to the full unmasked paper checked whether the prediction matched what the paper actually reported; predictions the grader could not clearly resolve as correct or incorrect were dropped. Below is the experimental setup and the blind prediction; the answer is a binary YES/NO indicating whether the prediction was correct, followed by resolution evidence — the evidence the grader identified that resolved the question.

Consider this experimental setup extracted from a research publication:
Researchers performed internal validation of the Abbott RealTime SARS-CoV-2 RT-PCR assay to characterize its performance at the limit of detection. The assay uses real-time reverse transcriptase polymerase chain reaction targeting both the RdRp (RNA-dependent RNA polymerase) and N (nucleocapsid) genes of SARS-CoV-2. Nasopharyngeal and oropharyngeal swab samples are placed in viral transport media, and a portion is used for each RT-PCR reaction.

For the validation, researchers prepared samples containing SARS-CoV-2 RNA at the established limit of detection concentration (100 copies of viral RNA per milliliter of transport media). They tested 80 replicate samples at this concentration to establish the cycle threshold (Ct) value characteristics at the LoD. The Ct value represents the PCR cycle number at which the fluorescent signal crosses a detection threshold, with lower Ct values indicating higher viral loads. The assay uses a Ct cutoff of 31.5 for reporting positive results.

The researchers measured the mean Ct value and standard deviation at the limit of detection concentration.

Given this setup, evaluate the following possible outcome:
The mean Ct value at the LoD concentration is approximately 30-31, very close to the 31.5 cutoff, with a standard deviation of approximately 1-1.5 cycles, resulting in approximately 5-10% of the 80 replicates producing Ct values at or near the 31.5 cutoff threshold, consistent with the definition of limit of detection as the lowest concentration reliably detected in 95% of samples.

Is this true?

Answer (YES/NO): NO